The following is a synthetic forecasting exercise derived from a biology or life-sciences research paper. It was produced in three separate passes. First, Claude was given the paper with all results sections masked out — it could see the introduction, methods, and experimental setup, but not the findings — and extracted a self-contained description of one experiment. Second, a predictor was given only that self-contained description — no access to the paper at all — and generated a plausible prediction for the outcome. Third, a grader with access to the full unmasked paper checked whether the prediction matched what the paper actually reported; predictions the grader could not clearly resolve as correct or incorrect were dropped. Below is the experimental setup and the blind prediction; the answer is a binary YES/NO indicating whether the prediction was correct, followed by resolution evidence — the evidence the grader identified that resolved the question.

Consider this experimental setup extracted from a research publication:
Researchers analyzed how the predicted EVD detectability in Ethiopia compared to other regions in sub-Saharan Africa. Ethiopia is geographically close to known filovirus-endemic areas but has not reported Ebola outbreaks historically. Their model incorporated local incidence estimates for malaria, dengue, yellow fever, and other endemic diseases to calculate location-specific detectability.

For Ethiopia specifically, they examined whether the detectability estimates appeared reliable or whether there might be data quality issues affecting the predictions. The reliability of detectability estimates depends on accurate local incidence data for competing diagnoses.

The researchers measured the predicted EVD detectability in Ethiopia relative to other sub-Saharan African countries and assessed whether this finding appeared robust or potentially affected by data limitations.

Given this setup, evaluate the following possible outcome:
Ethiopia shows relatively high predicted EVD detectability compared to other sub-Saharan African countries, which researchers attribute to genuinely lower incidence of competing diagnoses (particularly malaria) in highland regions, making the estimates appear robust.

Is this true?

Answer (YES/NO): NO